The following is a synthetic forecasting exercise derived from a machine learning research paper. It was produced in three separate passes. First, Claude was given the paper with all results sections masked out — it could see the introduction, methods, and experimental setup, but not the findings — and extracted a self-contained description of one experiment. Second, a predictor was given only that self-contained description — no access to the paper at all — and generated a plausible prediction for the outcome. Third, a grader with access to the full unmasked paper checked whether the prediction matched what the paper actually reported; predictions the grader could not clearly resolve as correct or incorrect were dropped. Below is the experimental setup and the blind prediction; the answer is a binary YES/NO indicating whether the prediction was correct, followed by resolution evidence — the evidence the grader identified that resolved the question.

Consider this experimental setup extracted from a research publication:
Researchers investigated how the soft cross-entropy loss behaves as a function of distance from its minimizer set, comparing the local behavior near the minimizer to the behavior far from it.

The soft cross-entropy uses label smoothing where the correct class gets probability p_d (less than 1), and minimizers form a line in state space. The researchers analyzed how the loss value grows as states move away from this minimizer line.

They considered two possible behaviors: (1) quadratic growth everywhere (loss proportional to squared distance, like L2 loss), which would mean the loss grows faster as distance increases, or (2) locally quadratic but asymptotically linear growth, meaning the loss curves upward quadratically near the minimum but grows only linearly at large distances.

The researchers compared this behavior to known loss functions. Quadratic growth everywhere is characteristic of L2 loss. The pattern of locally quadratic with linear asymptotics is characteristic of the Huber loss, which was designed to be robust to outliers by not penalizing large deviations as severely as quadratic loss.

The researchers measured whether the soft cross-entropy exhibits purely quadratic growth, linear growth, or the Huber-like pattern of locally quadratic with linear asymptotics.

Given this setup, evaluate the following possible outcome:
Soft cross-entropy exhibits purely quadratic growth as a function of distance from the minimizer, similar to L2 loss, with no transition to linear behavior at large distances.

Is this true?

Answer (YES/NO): NO